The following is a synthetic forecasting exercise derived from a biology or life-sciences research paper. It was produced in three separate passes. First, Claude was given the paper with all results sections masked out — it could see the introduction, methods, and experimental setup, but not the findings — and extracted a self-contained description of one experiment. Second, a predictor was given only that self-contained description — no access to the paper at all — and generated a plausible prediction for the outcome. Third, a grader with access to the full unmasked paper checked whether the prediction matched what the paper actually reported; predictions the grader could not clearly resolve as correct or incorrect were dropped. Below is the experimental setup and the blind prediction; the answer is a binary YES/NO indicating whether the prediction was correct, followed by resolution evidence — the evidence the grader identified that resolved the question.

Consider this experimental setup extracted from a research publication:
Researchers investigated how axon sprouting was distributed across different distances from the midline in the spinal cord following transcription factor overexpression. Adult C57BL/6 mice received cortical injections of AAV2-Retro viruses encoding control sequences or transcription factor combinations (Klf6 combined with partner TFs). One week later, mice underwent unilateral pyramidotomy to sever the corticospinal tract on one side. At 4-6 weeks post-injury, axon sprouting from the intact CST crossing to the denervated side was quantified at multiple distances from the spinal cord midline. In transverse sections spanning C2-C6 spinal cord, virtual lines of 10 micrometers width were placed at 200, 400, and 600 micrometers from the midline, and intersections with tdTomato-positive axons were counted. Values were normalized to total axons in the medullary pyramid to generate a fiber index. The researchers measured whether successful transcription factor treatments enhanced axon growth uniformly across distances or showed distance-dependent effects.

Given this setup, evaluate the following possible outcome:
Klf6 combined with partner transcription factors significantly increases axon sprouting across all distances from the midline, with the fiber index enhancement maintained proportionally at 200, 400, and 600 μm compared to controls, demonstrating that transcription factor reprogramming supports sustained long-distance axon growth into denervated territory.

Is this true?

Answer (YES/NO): NO